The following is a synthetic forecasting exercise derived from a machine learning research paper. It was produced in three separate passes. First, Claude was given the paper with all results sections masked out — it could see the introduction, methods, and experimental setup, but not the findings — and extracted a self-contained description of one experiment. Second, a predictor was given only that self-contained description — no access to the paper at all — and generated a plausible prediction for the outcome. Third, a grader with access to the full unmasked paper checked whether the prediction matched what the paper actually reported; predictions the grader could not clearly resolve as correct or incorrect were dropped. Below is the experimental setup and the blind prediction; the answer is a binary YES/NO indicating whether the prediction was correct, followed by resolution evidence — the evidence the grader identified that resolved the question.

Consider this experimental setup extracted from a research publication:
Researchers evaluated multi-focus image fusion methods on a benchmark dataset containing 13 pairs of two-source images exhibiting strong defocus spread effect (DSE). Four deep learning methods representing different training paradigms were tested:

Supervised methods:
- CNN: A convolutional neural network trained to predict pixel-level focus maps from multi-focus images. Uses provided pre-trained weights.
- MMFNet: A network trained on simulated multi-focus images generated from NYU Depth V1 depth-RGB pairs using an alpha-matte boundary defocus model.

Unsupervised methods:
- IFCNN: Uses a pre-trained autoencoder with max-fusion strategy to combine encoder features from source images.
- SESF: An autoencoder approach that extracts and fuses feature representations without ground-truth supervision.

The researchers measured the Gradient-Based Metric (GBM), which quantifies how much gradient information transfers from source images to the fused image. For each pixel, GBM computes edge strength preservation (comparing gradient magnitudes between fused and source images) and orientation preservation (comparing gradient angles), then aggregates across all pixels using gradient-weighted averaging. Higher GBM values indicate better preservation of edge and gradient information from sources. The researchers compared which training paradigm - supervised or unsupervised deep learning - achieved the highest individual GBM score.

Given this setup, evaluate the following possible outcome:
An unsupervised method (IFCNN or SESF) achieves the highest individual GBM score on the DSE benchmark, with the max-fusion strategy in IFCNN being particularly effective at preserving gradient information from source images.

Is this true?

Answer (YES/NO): NO